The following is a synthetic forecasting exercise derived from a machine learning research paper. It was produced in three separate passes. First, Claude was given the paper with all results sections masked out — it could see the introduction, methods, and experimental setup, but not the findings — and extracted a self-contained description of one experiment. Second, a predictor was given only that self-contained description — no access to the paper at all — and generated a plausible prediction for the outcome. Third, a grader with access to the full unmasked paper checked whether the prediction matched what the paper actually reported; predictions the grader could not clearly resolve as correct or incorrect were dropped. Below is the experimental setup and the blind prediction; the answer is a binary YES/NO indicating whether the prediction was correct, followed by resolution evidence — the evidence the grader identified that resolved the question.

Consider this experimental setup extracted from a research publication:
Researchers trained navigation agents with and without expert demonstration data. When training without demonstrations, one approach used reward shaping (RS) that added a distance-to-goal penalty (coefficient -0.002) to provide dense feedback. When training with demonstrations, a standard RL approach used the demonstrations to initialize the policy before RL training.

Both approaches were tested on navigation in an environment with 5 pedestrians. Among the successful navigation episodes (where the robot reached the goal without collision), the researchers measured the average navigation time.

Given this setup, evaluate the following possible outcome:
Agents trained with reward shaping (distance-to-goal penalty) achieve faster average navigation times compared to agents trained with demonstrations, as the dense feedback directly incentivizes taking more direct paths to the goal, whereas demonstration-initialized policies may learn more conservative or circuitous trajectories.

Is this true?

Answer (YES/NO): NO